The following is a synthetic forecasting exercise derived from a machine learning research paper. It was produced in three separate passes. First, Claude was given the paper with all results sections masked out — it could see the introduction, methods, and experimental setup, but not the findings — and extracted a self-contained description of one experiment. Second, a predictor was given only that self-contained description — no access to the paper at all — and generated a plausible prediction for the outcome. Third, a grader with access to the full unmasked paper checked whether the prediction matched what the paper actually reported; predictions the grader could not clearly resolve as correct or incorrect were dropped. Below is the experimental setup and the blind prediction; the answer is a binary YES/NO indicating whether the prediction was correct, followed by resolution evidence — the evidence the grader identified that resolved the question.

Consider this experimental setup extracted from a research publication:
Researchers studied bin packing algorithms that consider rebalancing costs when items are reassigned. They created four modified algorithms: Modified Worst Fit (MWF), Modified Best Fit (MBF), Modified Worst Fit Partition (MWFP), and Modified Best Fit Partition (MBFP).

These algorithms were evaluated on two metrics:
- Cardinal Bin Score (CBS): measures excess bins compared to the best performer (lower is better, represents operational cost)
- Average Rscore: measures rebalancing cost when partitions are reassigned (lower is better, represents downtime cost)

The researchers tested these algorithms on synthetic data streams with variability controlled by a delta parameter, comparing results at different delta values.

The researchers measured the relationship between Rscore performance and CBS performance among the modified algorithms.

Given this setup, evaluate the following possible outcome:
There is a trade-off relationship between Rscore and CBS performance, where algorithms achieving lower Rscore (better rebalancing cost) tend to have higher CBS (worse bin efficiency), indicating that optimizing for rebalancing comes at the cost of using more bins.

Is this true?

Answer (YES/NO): YES